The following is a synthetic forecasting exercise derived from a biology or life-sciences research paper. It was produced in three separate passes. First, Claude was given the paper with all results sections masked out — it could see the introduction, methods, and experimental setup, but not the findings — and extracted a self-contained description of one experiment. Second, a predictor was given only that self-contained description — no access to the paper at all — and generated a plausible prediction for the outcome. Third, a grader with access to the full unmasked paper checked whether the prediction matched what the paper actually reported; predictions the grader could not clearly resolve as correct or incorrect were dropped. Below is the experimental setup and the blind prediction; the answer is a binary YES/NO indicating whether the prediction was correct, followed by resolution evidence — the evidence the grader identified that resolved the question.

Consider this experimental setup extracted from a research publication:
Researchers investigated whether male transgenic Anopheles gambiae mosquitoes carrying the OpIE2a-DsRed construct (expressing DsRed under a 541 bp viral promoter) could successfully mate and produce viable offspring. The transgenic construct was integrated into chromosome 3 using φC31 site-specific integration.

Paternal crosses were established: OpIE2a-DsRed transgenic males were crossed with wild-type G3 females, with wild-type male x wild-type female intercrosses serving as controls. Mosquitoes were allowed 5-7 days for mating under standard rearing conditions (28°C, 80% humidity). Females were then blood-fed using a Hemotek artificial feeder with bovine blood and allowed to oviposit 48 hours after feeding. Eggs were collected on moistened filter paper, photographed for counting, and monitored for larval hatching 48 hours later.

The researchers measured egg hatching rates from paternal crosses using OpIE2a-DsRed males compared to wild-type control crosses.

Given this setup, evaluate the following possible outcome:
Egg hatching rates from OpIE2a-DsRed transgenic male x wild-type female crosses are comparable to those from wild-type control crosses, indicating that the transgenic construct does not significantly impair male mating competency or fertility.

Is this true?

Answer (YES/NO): YES